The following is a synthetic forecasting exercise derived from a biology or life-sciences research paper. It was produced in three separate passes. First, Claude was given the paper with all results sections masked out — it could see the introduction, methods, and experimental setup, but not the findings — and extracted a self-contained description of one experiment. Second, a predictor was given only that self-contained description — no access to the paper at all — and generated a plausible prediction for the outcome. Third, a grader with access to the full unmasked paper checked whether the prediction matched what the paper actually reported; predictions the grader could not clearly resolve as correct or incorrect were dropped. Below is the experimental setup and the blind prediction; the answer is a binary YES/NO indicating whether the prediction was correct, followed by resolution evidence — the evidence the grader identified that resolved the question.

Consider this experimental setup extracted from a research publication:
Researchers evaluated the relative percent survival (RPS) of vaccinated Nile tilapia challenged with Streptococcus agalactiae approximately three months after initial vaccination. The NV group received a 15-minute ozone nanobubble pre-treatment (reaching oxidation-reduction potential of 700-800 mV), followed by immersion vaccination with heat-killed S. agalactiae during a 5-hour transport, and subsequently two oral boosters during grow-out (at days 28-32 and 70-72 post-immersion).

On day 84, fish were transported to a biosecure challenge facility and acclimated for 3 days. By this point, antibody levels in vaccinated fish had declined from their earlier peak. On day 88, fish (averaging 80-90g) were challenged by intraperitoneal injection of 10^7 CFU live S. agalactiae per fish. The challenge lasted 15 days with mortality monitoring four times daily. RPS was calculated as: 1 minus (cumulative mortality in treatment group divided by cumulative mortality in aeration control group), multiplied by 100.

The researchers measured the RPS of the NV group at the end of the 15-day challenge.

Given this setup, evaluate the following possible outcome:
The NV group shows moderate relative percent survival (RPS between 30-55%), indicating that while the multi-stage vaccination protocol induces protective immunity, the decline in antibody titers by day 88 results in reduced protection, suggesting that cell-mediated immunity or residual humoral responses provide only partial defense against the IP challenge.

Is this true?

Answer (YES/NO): YES